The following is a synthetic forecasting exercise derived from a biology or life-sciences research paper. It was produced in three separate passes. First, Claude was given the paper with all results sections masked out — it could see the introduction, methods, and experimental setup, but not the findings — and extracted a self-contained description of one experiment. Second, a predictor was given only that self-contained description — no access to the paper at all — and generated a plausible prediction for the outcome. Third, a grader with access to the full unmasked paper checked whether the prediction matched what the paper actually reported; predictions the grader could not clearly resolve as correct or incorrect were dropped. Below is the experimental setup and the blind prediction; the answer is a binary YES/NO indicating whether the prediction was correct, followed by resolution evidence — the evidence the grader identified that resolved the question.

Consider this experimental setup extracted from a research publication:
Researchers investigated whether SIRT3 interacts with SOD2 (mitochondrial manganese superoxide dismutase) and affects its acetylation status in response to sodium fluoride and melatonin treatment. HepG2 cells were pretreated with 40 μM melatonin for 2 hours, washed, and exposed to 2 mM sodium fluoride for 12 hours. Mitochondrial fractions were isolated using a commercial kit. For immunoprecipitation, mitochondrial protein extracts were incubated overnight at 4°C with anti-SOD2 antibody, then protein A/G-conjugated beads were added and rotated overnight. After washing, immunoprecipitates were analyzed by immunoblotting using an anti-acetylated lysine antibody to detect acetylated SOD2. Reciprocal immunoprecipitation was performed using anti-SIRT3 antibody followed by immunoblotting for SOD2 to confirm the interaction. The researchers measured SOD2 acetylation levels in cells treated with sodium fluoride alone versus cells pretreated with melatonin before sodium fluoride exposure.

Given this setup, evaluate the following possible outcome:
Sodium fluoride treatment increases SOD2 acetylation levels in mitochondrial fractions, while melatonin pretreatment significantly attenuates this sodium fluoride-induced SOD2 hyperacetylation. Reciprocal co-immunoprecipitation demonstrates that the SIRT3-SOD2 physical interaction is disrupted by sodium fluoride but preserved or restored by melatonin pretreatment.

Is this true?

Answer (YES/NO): YES